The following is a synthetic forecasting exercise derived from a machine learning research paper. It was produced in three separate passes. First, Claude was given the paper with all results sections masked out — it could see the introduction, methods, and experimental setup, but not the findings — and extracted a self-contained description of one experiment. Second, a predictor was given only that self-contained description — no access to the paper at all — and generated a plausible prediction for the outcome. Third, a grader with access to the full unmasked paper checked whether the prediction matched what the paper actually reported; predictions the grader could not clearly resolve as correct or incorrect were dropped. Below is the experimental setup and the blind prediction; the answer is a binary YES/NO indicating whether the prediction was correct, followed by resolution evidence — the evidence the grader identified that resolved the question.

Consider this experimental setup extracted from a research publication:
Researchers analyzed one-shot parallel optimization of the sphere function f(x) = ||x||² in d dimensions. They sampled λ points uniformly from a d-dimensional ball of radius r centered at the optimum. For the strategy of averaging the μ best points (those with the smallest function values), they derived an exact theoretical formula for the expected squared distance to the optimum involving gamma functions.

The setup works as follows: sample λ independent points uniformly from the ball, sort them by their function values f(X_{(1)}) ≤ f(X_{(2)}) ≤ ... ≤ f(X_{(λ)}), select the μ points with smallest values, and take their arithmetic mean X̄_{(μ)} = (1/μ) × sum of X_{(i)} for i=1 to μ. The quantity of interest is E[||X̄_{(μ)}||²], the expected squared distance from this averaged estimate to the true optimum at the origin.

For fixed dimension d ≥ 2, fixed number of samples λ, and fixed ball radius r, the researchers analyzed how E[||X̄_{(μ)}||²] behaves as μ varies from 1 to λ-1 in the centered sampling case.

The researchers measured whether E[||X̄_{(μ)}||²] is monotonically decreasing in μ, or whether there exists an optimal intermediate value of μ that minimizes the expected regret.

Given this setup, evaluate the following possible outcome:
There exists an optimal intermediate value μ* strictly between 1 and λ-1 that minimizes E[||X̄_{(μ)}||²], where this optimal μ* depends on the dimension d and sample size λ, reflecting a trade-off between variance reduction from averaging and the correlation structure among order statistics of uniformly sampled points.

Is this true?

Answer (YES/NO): NO